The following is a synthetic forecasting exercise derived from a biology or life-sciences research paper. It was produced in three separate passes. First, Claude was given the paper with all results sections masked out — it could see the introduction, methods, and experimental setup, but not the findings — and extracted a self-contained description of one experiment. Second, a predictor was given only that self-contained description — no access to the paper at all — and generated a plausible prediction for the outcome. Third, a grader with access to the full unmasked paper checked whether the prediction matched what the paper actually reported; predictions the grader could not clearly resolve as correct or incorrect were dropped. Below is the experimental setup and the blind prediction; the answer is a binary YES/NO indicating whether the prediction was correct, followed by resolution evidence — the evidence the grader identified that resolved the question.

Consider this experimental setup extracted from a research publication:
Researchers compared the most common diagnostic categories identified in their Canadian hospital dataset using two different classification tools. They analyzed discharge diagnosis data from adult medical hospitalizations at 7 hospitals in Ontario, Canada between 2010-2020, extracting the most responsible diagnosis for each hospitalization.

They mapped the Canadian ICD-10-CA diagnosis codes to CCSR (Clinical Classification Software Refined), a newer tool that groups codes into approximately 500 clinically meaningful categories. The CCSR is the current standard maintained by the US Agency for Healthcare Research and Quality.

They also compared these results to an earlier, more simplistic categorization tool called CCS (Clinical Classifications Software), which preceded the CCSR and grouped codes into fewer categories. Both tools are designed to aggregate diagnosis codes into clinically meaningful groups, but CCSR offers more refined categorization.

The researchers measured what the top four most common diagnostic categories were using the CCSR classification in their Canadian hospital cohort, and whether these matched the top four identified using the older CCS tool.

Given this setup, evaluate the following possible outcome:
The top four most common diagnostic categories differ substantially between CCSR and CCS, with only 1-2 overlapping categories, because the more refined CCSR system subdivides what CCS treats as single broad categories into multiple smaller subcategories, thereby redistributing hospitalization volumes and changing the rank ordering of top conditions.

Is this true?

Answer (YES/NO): NO